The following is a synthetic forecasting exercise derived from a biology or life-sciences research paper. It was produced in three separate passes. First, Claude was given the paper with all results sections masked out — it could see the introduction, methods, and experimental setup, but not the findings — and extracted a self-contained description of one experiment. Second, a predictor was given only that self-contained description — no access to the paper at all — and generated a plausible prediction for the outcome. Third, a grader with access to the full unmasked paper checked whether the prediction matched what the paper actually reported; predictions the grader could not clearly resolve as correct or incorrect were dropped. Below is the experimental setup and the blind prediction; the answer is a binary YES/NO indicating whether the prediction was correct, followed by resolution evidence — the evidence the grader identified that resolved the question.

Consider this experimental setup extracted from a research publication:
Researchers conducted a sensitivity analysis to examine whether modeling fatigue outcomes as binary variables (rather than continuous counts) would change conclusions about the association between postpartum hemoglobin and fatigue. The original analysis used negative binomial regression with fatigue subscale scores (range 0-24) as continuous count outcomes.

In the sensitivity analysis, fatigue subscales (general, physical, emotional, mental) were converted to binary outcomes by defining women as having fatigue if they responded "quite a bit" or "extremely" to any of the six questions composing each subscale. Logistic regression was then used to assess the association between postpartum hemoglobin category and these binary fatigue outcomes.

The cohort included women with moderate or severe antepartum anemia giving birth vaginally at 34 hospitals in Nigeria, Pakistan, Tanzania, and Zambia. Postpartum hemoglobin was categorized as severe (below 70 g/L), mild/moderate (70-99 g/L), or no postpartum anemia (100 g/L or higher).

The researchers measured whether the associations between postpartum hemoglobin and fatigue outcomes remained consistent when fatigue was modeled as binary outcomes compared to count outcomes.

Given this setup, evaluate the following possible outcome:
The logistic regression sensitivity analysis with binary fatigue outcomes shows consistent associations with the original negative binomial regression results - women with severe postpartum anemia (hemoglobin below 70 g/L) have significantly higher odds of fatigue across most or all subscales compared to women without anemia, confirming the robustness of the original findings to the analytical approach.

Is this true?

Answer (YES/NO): NO